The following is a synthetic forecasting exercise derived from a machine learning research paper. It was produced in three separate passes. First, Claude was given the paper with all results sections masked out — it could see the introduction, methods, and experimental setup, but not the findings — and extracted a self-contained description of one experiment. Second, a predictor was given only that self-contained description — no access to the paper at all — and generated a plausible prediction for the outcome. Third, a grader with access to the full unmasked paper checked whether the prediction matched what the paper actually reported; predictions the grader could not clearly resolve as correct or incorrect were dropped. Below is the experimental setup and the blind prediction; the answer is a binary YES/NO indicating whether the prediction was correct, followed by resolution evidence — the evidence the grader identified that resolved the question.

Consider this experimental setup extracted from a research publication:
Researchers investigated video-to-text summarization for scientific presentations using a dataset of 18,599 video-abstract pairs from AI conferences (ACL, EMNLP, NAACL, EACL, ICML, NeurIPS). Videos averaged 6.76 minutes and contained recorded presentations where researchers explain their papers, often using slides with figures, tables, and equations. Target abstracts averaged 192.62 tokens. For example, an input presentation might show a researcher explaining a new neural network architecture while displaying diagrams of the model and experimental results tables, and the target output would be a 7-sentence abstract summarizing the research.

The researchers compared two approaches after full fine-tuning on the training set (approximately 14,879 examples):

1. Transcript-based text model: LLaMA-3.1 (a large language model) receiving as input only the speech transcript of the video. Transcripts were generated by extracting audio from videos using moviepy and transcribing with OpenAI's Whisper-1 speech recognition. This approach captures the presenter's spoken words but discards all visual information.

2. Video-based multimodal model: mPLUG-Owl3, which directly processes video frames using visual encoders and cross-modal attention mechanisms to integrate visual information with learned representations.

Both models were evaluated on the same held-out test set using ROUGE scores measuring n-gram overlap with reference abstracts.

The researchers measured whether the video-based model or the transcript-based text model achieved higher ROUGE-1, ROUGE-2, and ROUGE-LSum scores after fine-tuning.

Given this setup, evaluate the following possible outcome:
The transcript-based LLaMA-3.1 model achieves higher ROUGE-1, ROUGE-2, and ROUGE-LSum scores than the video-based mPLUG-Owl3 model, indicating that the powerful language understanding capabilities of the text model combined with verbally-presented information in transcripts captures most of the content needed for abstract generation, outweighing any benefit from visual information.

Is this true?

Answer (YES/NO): NO